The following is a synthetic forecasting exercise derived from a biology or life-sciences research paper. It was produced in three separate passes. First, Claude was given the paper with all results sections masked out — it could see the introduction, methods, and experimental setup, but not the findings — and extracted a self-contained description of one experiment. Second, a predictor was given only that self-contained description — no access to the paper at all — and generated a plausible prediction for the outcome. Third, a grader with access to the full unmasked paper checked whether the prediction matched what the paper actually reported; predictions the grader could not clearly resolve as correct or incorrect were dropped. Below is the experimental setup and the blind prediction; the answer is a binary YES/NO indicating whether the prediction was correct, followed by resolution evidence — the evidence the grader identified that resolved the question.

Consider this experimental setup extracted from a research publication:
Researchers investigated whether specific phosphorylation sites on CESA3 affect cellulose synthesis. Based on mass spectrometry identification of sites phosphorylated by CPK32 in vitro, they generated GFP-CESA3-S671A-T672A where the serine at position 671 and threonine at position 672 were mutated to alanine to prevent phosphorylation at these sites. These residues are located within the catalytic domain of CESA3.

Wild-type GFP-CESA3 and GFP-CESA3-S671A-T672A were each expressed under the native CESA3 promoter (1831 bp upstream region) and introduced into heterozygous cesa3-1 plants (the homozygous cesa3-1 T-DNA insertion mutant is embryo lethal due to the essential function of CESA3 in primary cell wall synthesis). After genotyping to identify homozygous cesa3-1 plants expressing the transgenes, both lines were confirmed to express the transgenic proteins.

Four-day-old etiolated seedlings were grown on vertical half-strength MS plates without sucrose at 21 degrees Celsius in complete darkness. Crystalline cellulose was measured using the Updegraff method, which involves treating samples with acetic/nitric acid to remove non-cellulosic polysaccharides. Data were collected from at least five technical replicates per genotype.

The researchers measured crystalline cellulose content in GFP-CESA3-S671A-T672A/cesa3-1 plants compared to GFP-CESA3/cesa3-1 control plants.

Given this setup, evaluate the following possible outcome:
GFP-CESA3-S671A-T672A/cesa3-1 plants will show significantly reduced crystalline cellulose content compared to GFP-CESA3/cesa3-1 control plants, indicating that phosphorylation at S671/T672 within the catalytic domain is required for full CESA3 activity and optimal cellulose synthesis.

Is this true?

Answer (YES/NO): YES